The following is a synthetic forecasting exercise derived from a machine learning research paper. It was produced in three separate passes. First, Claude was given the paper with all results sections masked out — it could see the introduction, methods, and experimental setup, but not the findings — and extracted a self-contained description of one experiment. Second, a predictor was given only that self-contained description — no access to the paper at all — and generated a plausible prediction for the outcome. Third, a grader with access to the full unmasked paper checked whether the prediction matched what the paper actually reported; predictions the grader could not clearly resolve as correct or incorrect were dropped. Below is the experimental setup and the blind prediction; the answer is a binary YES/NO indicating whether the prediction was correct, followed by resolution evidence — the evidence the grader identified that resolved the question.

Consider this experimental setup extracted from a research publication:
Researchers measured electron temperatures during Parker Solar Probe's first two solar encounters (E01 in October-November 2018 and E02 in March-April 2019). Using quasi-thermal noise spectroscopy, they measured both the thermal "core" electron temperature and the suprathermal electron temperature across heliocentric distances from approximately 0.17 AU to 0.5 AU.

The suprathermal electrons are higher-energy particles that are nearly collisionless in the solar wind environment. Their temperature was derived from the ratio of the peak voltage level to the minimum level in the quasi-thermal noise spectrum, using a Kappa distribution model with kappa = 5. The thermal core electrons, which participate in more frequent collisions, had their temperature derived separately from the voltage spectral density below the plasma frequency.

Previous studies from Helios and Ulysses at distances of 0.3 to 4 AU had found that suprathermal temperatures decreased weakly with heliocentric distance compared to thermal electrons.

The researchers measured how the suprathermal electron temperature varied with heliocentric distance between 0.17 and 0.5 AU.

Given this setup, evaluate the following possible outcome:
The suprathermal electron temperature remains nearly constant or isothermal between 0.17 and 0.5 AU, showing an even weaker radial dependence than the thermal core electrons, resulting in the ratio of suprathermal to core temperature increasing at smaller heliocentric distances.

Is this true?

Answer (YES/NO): NO